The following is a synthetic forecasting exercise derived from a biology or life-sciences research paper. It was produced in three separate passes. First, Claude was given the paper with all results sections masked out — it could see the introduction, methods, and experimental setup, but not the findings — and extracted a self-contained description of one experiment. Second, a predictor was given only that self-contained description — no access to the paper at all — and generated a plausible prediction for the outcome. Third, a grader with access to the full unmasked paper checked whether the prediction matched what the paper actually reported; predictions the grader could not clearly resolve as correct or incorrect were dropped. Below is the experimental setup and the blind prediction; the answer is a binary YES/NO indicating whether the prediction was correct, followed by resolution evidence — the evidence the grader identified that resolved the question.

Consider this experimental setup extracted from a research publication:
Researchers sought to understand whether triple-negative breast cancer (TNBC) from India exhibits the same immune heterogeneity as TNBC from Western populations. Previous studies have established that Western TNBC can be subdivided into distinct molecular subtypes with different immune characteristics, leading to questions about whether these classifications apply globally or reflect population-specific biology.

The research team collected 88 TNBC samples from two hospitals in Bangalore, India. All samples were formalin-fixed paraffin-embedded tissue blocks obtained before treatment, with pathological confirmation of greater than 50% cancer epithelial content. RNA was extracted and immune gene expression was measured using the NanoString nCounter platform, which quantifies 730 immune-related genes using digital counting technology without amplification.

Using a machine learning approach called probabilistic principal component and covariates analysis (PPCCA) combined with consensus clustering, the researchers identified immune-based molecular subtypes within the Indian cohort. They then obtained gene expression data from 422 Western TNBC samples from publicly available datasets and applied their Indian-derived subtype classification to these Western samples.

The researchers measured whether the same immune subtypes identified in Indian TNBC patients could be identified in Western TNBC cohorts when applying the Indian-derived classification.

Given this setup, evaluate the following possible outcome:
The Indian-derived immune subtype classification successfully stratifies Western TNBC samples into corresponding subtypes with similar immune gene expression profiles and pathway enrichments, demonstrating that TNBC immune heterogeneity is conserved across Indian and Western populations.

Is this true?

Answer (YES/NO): YES